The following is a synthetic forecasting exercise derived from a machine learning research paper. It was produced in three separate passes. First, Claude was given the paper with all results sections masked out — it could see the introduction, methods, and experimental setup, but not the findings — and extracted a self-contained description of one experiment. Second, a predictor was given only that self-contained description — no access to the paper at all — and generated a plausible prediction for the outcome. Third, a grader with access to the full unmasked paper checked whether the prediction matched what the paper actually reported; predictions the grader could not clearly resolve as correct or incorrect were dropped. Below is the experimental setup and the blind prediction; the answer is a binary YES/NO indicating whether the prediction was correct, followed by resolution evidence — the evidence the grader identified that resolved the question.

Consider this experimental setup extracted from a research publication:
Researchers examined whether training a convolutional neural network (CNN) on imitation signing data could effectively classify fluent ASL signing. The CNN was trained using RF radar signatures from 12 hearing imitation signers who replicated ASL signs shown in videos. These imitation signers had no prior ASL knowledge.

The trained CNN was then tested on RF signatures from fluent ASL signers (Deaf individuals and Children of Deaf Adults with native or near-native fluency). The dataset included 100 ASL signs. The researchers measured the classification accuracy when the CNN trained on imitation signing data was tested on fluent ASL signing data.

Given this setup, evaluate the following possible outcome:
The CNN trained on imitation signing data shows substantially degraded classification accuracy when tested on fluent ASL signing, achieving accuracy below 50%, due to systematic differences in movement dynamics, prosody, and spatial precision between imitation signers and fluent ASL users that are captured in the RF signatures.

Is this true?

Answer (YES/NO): YES